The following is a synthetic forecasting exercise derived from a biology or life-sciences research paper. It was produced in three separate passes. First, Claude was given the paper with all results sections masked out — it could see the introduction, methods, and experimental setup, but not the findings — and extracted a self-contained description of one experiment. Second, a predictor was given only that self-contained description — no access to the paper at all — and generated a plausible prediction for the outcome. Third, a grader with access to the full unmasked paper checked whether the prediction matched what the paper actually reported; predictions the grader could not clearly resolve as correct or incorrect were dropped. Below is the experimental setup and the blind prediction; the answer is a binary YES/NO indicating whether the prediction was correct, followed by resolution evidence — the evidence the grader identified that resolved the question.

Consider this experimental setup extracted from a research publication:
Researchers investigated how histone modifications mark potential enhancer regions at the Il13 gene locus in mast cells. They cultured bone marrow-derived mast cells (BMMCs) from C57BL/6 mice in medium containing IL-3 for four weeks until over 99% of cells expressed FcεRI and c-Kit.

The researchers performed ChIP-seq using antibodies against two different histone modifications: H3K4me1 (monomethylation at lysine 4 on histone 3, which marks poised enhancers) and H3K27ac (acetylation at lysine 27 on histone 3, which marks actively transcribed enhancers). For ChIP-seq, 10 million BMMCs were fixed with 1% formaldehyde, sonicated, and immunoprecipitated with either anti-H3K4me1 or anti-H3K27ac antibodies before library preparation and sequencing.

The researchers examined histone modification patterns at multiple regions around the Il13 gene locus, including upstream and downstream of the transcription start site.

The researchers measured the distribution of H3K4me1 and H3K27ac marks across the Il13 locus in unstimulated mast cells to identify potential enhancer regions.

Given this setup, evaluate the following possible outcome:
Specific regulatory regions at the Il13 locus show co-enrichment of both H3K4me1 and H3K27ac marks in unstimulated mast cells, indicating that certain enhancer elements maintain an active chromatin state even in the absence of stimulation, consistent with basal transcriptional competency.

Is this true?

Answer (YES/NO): YES